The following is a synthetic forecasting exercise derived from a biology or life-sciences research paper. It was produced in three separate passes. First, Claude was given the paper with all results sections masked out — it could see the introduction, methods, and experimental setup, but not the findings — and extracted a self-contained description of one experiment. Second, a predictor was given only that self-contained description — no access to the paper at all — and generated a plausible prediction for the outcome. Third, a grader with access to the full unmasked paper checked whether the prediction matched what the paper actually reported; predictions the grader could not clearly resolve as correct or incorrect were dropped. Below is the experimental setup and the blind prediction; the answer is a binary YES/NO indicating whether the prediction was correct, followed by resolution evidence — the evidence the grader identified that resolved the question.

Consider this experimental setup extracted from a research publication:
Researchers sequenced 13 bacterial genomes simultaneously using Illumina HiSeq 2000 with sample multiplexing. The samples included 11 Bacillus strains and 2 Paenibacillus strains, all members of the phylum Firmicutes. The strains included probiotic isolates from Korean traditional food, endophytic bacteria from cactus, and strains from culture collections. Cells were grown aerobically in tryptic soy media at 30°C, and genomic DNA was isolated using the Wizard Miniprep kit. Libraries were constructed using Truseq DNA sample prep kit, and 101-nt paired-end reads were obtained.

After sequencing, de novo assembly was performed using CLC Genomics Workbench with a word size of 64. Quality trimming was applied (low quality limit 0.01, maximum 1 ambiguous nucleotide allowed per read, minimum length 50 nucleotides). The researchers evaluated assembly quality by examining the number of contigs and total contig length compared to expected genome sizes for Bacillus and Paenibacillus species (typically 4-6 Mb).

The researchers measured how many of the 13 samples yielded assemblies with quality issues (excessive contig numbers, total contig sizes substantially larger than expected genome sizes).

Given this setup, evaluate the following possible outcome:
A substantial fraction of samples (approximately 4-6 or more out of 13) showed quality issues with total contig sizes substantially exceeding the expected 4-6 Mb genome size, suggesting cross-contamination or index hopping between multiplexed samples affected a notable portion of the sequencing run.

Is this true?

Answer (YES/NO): NO